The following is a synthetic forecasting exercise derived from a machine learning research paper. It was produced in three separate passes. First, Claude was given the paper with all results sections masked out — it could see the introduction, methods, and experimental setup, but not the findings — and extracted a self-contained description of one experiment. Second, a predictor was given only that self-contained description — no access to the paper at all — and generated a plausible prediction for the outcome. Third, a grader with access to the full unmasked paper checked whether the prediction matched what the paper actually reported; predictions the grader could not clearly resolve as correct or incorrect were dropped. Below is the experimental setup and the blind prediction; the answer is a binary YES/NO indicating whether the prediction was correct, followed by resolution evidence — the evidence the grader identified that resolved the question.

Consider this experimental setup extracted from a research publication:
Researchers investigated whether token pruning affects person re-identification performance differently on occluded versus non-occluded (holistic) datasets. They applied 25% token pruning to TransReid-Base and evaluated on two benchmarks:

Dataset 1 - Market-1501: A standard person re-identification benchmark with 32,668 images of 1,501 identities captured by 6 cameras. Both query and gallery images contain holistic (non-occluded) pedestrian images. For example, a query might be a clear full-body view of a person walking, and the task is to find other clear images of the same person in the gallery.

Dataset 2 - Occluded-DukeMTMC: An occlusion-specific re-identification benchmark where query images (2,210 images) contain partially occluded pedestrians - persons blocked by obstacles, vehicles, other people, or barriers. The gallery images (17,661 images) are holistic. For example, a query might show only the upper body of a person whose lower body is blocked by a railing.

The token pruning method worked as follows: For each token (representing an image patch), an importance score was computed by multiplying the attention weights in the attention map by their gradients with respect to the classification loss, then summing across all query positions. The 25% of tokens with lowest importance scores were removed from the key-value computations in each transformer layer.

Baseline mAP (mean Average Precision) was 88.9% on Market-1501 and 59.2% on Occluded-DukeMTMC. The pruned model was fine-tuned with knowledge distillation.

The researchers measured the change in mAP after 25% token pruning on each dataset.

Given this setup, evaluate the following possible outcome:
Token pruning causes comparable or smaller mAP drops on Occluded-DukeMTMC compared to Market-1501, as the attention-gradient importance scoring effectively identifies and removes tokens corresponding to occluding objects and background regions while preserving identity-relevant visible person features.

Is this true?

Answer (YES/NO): YES